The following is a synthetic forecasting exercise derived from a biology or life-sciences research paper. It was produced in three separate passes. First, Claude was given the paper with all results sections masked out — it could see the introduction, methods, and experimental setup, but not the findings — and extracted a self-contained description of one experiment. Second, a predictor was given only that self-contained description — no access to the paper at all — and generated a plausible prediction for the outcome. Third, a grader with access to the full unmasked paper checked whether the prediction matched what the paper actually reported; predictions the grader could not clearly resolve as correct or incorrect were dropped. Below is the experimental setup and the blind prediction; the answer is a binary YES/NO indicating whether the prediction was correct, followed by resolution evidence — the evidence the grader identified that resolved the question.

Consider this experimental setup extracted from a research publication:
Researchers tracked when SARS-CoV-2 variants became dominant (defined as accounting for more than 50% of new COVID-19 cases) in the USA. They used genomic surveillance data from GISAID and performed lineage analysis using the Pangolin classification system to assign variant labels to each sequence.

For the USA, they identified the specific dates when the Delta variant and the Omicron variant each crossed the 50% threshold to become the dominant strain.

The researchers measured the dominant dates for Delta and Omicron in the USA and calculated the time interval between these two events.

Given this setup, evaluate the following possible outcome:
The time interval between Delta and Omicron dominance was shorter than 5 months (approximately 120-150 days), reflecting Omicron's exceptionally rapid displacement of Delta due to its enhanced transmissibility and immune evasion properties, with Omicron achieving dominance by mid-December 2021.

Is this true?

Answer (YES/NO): NO